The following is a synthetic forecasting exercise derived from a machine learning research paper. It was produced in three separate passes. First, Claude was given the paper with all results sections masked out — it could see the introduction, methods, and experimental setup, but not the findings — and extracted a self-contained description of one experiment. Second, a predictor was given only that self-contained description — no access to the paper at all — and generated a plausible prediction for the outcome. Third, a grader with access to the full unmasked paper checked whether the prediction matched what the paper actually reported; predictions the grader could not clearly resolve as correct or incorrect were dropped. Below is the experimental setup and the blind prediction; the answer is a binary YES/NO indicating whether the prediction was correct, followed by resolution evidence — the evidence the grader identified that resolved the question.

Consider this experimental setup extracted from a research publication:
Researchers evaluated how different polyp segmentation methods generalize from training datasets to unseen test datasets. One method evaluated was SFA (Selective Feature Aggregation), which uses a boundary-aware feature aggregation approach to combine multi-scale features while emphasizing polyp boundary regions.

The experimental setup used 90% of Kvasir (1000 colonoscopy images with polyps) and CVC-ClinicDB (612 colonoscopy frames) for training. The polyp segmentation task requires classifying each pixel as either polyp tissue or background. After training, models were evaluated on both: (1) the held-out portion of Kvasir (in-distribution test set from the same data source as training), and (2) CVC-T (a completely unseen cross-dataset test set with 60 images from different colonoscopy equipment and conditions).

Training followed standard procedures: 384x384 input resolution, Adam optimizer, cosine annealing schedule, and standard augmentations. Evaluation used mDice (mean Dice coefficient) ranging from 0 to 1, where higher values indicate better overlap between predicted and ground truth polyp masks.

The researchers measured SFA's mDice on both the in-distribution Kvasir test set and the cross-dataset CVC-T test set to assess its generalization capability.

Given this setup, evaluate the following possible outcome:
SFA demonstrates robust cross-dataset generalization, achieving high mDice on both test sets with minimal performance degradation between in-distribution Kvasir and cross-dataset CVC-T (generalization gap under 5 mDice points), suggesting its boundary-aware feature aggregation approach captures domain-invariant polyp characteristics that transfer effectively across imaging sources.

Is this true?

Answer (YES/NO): NO